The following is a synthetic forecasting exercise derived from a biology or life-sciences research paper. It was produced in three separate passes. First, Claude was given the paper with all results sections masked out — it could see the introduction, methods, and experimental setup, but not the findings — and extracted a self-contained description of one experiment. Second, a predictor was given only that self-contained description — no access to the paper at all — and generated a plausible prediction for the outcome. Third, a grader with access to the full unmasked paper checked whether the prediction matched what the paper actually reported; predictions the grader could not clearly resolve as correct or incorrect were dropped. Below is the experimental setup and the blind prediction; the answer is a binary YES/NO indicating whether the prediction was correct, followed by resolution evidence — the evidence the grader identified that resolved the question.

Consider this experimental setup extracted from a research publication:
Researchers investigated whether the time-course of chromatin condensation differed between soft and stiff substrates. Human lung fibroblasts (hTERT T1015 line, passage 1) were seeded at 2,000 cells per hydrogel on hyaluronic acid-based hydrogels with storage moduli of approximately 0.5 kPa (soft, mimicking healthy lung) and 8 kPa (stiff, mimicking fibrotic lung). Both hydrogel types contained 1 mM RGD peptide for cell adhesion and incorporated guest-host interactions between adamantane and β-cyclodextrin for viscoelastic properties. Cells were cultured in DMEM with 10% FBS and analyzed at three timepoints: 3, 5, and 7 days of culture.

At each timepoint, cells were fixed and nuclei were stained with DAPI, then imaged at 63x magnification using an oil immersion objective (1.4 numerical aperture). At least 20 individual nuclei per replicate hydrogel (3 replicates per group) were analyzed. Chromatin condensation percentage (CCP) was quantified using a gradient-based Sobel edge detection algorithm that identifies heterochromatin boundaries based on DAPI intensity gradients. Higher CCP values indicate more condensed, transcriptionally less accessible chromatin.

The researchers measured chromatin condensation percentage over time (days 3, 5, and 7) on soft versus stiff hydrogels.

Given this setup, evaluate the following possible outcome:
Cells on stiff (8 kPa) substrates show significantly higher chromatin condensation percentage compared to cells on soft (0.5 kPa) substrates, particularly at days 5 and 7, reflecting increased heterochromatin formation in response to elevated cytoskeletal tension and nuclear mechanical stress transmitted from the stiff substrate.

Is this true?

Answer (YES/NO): NO